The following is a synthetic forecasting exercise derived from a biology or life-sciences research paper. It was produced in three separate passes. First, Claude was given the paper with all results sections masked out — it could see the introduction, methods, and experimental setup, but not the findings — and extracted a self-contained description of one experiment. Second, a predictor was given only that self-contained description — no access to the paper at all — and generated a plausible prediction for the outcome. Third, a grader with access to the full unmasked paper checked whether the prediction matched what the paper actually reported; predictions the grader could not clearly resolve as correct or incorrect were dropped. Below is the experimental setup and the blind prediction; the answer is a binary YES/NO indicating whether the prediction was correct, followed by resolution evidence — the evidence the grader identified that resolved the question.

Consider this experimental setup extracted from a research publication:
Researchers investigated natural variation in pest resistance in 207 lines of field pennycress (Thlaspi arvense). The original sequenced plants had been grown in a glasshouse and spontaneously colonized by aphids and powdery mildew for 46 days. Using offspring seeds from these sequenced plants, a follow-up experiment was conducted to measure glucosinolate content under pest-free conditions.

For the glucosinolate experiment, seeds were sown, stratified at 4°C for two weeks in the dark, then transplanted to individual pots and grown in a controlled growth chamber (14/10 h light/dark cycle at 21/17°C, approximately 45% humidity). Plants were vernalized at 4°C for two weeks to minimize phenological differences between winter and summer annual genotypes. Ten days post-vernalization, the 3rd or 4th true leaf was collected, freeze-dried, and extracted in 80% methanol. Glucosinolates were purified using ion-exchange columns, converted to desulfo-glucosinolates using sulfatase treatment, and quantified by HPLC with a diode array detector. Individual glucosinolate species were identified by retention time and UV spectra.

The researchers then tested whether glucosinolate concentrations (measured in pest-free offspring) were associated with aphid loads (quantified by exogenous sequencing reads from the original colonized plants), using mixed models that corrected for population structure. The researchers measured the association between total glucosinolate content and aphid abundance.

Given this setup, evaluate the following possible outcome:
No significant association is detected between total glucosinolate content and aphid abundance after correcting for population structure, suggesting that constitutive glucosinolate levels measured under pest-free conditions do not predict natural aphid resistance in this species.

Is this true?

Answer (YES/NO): NO